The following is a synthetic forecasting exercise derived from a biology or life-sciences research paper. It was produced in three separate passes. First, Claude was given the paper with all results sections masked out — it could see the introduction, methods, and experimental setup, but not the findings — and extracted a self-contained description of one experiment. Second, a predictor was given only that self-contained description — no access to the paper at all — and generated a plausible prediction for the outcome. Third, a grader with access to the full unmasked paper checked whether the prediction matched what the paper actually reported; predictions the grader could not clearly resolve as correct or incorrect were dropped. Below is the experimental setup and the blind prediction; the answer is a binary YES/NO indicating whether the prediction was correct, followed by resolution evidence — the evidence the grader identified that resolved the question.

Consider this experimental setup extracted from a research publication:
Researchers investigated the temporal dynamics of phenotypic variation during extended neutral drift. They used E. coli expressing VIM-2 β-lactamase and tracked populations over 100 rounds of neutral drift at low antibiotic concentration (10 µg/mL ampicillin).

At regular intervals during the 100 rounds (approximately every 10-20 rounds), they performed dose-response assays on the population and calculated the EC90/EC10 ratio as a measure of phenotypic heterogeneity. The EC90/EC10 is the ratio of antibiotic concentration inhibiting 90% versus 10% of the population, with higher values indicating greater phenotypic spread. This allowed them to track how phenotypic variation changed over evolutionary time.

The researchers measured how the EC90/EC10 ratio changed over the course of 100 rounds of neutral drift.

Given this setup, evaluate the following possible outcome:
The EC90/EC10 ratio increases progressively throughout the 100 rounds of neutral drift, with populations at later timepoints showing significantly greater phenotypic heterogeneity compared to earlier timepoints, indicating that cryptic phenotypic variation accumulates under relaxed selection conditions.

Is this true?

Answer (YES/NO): NO